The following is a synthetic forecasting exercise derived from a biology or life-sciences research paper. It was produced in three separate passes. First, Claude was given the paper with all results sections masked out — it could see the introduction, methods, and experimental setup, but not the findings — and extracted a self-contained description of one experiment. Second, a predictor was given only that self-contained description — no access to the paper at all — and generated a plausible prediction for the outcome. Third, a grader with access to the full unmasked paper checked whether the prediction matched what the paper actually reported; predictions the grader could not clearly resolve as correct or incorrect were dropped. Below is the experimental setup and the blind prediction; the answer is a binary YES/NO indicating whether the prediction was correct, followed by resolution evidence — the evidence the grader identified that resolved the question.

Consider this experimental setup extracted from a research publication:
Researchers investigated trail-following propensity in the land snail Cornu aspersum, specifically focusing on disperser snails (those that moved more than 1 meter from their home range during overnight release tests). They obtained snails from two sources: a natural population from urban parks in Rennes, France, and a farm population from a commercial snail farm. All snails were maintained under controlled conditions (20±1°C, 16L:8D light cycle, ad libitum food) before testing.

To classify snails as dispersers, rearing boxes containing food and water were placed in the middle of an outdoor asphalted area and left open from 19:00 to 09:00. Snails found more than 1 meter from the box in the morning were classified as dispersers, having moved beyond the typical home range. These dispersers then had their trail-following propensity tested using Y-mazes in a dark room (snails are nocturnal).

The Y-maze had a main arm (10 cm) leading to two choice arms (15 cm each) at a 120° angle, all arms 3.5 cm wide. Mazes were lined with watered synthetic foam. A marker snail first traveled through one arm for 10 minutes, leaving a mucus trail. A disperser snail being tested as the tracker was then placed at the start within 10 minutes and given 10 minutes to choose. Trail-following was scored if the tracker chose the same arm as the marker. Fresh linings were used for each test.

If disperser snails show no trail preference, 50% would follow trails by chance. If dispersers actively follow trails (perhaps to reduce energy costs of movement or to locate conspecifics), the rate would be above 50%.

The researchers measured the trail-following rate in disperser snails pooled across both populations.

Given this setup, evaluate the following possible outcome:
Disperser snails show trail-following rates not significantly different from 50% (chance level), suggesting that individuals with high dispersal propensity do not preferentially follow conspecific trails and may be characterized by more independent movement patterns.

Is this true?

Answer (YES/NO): NO